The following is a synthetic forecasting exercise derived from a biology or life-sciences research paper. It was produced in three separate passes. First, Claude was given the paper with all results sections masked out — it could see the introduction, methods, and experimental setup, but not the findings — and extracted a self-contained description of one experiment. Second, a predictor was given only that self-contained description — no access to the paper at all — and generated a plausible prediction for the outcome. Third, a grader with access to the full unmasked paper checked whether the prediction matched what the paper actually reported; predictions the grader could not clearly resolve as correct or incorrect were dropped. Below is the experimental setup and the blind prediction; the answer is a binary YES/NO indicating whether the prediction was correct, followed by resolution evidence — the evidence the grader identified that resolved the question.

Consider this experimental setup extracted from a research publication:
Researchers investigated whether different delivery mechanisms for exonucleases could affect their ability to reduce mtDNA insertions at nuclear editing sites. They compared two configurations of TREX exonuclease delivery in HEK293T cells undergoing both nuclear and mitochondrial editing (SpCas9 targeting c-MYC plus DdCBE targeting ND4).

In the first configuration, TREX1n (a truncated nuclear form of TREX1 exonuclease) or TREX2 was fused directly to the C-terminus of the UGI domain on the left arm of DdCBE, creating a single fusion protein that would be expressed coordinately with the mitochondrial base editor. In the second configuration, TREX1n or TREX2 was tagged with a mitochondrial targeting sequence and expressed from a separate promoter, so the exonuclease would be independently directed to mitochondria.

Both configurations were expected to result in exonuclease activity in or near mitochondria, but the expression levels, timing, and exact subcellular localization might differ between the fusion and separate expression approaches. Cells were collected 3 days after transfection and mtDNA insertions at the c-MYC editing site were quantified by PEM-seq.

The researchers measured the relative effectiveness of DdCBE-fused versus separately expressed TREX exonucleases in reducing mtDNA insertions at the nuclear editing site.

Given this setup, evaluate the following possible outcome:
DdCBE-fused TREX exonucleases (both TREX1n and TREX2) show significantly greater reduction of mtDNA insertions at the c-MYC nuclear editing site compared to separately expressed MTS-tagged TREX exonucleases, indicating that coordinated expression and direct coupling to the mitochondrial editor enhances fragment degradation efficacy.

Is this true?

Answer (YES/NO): NO